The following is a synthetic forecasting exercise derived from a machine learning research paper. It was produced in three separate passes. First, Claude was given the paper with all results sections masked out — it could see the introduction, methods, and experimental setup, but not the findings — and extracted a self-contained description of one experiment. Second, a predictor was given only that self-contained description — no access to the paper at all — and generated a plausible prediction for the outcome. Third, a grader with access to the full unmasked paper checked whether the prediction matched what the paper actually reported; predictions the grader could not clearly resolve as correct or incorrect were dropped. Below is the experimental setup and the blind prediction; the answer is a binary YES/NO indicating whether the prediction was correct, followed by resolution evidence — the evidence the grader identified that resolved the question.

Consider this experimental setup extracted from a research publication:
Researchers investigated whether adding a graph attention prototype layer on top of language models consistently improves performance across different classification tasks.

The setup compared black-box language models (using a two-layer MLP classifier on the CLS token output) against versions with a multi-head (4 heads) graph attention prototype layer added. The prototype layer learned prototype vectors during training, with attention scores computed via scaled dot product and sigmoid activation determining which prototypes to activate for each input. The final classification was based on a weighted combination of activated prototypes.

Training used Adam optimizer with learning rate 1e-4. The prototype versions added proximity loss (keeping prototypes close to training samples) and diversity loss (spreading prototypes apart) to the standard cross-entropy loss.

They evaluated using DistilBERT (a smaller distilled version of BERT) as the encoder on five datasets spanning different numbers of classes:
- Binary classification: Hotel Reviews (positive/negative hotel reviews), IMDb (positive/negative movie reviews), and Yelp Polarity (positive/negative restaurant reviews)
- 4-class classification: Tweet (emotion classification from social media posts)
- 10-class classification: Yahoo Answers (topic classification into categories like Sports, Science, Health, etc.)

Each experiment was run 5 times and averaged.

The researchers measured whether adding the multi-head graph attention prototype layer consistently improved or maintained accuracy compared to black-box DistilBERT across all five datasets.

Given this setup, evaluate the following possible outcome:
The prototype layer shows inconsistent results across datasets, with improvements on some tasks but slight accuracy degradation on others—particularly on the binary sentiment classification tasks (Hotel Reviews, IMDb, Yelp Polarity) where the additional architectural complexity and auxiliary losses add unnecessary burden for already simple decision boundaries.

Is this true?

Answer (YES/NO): NO